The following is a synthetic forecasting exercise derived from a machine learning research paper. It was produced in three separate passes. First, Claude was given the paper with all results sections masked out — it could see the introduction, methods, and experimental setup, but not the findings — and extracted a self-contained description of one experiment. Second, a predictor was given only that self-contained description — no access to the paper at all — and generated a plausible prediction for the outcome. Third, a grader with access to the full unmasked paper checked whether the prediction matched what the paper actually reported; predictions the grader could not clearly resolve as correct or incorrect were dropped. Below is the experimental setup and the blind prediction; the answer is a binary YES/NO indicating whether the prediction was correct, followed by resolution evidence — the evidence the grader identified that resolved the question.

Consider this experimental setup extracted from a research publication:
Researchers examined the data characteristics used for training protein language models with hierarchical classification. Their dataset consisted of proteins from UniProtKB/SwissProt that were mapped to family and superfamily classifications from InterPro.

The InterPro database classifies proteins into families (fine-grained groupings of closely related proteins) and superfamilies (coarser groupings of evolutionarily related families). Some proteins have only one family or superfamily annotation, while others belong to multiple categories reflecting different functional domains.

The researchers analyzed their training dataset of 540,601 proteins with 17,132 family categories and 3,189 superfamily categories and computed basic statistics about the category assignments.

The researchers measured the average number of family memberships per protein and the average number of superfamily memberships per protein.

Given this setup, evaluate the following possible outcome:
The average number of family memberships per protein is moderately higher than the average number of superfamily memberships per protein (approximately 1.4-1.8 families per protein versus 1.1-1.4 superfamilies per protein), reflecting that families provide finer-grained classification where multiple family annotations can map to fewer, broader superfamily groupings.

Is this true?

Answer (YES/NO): NO